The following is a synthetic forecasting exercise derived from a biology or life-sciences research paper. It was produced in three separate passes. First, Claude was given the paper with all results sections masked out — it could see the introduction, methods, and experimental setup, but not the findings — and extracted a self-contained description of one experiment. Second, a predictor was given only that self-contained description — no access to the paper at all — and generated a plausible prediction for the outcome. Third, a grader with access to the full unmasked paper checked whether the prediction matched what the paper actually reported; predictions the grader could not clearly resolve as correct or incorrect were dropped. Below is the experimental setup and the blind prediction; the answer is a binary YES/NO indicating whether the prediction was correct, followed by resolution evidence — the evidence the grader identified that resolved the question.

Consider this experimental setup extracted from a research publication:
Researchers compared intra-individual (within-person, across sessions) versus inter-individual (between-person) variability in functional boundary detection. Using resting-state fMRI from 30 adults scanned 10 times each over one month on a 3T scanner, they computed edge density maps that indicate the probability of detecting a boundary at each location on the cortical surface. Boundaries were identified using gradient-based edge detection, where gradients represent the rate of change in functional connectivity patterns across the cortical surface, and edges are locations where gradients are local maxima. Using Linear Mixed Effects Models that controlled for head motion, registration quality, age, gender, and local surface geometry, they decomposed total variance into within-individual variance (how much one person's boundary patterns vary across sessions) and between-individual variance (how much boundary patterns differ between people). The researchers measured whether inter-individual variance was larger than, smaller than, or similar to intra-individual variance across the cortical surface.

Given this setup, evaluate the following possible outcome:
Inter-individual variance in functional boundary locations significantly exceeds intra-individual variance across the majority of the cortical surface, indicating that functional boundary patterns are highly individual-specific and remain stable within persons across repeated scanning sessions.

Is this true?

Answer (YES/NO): NO